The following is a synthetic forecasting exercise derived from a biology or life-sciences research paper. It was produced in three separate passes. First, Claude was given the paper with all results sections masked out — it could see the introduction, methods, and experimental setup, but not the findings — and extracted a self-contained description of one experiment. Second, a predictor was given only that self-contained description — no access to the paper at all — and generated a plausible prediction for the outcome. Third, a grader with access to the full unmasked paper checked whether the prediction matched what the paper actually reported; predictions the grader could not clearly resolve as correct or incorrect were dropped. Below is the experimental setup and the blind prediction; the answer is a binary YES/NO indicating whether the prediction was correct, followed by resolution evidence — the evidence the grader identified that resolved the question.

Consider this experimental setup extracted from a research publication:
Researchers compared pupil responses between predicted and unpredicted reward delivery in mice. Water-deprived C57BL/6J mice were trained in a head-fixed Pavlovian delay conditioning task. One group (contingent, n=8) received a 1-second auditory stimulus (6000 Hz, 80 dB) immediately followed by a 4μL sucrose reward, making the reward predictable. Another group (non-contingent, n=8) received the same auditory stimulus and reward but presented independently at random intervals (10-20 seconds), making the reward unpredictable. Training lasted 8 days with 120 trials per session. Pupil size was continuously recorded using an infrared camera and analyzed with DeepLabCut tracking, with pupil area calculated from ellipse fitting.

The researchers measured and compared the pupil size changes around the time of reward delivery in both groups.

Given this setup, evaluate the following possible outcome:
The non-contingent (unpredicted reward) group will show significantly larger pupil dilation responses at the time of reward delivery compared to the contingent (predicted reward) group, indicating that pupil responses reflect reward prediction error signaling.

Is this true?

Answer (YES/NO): NO